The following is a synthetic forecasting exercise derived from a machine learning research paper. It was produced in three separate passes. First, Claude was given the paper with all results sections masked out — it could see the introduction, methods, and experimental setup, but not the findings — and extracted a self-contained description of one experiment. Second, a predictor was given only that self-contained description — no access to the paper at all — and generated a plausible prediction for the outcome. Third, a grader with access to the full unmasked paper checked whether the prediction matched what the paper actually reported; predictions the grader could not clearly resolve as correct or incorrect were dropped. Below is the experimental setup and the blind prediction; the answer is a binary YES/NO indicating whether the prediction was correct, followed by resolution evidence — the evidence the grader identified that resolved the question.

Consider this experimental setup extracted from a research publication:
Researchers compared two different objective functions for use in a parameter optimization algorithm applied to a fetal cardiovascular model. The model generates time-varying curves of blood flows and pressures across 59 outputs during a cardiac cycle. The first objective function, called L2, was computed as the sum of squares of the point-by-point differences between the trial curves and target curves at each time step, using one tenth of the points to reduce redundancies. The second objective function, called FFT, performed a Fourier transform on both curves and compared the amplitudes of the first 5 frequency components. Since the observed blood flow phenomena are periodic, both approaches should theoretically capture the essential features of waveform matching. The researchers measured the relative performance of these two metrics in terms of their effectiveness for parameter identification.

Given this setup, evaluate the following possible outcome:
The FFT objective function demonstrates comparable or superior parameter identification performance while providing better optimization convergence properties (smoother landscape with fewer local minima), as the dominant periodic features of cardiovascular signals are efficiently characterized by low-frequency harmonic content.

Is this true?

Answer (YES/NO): NO